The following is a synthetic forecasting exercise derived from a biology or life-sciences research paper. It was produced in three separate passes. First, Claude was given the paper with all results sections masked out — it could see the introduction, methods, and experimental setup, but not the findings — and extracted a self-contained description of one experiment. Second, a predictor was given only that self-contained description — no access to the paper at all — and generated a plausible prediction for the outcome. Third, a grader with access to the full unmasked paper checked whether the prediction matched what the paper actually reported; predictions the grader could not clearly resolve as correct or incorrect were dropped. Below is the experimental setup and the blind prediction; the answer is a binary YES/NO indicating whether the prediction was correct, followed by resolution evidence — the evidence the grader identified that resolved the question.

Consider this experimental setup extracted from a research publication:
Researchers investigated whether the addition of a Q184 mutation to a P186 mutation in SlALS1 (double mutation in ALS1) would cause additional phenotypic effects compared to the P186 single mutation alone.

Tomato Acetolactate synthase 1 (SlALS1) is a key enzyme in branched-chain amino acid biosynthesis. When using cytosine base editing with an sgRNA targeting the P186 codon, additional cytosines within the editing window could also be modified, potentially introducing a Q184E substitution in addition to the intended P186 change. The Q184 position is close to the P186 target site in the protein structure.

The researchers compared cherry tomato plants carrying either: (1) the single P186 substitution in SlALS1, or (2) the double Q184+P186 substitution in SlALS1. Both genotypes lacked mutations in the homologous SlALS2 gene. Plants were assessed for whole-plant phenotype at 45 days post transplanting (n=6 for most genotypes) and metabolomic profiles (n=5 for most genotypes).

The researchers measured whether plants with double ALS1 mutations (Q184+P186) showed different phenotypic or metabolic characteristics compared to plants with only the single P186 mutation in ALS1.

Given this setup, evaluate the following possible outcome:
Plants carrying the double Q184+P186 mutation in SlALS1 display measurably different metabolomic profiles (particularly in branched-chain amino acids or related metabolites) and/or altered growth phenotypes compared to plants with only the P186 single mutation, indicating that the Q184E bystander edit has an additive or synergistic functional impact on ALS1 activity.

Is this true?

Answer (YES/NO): YES